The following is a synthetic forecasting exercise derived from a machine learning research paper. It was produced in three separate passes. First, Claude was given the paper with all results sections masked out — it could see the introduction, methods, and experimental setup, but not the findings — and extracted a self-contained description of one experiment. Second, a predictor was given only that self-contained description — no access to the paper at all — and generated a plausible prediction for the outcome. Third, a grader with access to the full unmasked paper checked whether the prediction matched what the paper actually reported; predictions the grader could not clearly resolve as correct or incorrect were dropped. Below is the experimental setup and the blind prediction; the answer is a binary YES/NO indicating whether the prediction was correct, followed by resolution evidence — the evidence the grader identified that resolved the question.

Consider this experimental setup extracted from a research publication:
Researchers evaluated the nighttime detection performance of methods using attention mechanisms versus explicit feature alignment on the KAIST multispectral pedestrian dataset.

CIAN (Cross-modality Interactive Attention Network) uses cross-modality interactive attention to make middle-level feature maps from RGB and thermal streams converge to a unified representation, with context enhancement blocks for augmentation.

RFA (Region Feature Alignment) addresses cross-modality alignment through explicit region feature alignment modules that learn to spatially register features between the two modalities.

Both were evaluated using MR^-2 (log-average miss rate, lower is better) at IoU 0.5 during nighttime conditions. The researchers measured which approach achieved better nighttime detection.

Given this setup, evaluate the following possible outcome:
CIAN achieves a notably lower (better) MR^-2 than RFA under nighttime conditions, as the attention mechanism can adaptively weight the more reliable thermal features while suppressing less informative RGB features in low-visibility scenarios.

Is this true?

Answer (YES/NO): NO